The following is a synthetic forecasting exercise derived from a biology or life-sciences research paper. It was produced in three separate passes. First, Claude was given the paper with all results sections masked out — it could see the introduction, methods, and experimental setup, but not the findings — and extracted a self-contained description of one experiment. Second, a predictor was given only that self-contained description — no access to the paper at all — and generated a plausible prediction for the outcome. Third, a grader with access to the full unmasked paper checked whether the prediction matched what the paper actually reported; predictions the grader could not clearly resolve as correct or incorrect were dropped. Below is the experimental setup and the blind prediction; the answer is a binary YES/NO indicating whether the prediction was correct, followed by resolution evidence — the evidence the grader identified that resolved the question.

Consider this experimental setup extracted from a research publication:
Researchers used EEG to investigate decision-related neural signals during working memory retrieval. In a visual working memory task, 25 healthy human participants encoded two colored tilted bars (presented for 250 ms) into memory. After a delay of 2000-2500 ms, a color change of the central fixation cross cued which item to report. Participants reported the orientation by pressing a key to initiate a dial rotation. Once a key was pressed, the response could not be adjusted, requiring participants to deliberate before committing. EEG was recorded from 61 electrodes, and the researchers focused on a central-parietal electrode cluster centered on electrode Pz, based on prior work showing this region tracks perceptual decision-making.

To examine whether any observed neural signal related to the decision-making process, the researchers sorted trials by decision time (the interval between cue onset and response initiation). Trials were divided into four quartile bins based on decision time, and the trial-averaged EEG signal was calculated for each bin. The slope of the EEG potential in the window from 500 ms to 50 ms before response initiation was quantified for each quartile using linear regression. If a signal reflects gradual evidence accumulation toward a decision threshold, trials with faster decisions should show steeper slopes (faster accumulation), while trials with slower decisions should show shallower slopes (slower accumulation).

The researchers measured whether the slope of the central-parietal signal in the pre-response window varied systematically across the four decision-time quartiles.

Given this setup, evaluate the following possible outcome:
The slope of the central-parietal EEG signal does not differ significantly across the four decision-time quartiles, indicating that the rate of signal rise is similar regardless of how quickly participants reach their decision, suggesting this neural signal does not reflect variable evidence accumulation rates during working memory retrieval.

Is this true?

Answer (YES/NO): NO